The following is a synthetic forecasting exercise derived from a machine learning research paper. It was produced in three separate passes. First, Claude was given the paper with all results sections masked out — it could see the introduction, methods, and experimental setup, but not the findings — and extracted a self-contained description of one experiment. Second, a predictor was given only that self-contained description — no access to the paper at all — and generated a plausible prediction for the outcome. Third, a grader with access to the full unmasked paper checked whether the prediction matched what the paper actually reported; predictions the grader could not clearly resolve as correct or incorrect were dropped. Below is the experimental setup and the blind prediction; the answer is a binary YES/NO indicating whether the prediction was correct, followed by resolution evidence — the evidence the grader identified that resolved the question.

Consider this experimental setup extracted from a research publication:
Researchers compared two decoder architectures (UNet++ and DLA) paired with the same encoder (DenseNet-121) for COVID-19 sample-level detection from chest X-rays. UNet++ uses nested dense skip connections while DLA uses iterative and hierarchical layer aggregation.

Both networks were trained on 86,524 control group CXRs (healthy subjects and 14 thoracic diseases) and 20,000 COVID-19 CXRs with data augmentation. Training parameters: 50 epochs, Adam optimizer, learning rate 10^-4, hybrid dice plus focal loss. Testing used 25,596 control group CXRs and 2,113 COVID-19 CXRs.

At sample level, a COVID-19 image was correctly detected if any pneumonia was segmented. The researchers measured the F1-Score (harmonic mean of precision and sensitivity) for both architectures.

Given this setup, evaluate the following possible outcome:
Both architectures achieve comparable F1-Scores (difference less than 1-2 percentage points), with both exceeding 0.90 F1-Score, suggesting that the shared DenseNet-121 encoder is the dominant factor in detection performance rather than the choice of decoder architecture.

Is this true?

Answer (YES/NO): YES